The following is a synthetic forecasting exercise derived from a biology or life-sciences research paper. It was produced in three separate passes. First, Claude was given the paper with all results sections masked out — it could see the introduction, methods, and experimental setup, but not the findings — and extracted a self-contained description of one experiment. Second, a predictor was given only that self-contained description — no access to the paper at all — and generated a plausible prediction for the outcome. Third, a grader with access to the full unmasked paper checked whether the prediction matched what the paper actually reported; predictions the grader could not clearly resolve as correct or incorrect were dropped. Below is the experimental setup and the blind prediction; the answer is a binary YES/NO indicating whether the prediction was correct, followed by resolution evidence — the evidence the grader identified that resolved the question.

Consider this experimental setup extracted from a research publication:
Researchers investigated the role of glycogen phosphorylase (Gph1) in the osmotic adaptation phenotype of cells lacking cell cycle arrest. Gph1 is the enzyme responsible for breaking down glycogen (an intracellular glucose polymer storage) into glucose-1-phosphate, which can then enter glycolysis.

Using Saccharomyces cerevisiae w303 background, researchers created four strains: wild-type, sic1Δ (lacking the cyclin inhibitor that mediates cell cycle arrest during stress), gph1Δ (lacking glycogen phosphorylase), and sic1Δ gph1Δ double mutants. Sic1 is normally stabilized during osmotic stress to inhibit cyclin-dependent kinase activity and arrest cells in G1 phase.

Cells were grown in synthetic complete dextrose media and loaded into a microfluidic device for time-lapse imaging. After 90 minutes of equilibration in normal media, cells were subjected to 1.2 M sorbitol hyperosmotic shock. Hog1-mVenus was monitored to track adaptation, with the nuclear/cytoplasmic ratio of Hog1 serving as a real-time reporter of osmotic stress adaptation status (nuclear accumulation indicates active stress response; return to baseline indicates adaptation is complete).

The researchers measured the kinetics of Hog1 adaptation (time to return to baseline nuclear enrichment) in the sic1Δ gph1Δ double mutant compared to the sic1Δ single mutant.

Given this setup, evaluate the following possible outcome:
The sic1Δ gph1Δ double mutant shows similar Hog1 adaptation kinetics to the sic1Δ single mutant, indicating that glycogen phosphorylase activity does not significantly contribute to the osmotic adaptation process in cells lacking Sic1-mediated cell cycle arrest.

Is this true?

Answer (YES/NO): NO